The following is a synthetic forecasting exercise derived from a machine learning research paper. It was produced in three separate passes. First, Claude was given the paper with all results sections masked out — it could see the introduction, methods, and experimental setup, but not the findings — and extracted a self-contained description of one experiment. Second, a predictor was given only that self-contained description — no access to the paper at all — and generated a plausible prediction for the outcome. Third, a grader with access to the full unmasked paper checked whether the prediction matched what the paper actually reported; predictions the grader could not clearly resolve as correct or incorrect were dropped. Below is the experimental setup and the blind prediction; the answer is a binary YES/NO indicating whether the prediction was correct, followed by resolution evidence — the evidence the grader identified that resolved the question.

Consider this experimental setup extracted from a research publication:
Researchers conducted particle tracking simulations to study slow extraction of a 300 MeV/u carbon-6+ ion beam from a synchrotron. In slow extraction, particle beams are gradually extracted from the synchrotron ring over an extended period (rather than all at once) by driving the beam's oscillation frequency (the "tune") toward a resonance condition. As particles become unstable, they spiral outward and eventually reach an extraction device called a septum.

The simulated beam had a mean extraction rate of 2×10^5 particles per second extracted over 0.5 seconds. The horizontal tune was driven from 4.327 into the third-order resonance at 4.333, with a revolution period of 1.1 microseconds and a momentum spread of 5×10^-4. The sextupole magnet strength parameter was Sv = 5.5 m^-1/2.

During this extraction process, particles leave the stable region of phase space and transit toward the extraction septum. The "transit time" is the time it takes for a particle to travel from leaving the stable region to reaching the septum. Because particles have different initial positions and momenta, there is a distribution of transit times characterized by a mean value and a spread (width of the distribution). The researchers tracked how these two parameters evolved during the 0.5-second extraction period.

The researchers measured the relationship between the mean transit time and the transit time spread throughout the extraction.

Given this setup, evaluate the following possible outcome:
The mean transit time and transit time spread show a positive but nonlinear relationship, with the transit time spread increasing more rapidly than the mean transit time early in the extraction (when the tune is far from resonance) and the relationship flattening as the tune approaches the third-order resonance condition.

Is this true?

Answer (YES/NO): NO